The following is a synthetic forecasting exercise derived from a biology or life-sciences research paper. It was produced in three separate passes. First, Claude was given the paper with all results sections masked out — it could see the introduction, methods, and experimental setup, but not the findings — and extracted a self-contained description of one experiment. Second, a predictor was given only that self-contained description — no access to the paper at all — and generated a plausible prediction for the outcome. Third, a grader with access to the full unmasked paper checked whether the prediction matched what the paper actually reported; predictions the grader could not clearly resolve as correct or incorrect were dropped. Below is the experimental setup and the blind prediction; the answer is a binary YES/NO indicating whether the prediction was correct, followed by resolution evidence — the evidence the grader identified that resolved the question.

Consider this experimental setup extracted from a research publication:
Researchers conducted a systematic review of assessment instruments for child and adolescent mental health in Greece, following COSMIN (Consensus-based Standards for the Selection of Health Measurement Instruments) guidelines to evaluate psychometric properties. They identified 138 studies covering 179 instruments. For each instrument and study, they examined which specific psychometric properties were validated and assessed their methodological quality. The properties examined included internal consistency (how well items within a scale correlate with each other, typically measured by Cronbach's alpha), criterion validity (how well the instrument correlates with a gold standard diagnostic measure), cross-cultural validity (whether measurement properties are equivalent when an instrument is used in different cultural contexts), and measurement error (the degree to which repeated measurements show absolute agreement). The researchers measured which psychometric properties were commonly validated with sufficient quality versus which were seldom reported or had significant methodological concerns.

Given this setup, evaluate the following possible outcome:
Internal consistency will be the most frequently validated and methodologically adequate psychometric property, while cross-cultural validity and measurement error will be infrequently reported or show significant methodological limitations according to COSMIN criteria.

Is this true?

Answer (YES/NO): YES